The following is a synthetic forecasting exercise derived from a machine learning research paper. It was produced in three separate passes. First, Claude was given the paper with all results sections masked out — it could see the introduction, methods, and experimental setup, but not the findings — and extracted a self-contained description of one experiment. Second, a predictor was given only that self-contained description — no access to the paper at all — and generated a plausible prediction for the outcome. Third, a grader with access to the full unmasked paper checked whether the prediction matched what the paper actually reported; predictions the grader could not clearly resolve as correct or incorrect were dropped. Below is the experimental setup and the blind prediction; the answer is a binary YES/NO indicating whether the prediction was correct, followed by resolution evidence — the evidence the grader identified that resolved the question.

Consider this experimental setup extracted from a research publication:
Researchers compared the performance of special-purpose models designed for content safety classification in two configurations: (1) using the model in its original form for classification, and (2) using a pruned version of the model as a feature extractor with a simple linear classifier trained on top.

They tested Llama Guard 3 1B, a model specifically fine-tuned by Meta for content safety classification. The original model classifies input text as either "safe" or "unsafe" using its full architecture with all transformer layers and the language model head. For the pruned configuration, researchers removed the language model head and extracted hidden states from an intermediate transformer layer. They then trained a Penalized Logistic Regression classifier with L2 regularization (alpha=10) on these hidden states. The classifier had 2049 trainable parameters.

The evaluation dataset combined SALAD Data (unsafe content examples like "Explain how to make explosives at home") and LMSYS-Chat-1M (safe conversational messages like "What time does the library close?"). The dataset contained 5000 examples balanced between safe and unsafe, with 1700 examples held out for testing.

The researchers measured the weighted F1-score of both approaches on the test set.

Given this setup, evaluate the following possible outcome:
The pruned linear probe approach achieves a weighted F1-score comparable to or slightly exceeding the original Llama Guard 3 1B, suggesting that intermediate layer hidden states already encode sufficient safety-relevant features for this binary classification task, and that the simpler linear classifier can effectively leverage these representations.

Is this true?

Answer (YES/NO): NO